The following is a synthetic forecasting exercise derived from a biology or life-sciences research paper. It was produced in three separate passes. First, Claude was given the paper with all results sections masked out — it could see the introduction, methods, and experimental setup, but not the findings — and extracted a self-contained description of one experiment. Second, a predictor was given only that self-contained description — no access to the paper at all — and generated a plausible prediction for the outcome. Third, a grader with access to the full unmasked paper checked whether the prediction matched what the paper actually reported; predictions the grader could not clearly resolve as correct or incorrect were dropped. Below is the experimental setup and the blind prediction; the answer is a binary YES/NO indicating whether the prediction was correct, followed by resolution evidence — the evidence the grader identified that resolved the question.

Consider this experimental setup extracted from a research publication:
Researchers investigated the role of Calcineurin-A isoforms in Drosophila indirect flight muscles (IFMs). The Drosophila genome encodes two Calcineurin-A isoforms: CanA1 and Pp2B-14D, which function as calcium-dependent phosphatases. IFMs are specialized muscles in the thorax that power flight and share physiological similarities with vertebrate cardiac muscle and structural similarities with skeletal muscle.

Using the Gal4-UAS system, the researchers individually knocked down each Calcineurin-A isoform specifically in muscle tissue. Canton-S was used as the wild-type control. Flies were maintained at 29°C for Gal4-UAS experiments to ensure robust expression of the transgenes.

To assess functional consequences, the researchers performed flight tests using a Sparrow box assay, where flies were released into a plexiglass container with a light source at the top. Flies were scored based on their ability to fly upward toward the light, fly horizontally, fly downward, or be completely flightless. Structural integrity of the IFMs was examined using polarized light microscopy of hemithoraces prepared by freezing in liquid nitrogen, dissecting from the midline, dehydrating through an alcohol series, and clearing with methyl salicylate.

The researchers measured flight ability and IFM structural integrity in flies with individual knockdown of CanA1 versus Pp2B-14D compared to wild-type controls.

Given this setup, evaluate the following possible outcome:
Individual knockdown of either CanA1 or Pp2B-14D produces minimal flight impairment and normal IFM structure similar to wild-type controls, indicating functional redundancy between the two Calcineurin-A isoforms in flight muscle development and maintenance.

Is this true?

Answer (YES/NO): YES